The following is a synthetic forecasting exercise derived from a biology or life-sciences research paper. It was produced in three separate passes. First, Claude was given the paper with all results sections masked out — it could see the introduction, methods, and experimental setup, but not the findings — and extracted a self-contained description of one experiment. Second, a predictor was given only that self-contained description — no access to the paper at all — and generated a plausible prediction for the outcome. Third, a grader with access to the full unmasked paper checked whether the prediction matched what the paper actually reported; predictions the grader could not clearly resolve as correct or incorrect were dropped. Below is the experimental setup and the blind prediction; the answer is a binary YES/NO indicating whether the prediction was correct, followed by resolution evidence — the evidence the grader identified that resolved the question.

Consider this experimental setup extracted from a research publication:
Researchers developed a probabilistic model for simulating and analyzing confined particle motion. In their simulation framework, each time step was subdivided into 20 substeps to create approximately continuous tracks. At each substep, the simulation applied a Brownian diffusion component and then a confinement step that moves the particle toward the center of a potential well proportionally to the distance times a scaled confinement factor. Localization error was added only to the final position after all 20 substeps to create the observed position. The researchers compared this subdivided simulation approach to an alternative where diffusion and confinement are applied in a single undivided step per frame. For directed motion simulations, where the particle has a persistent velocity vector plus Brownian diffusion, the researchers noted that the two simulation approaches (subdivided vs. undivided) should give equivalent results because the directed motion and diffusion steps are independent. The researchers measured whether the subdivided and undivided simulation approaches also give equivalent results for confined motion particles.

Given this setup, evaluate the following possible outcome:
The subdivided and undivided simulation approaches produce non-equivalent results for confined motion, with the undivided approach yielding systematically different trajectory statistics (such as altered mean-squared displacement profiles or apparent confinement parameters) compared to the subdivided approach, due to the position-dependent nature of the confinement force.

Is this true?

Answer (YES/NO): YES